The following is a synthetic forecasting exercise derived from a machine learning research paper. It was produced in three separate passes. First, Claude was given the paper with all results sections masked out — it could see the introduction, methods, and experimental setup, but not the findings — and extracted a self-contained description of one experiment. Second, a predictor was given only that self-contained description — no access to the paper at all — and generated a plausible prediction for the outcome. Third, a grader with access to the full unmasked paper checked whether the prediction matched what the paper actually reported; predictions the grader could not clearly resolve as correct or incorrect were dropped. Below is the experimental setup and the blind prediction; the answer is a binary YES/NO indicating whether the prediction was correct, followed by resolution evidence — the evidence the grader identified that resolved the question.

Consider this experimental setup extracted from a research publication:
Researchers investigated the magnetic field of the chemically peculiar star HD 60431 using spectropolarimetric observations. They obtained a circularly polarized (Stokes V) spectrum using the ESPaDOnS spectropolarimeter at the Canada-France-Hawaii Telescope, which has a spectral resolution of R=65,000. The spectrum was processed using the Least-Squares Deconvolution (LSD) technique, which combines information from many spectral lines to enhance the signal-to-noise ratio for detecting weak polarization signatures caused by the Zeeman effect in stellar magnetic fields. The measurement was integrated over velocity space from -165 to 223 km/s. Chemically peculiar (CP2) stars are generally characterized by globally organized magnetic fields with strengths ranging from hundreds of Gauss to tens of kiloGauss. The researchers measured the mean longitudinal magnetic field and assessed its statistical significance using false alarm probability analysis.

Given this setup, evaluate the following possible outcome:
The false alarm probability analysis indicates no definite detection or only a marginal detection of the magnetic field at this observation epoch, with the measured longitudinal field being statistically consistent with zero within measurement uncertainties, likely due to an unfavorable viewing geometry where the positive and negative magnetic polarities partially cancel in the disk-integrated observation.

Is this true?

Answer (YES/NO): YES